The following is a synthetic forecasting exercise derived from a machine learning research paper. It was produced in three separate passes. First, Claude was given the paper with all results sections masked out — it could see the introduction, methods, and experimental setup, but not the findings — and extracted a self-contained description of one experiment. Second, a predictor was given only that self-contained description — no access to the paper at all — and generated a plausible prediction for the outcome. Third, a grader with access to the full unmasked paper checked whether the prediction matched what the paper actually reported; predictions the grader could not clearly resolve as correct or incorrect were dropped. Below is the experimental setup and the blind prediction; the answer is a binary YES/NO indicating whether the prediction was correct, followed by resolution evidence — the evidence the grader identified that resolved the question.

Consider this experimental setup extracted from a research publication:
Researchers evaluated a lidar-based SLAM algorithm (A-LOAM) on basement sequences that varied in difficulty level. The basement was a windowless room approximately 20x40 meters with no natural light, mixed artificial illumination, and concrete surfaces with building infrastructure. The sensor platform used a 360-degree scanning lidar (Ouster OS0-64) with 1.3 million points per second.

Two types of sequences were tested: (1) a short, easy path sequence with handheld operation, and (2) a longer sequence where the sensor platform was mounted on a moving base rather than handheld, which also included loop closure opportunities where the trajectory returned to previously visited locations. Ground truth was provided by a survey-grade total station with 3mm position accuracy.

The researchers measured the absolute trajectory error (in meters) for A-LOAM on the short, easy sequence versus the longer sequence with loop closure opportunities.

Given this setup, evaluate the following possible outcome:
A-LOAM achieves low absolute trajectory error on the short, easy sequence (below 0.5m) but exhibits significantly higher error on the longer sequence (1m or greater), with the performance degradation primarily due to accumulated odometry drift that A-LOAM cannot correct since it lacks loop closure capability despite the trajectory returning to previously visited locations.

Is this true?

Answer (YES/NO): NO